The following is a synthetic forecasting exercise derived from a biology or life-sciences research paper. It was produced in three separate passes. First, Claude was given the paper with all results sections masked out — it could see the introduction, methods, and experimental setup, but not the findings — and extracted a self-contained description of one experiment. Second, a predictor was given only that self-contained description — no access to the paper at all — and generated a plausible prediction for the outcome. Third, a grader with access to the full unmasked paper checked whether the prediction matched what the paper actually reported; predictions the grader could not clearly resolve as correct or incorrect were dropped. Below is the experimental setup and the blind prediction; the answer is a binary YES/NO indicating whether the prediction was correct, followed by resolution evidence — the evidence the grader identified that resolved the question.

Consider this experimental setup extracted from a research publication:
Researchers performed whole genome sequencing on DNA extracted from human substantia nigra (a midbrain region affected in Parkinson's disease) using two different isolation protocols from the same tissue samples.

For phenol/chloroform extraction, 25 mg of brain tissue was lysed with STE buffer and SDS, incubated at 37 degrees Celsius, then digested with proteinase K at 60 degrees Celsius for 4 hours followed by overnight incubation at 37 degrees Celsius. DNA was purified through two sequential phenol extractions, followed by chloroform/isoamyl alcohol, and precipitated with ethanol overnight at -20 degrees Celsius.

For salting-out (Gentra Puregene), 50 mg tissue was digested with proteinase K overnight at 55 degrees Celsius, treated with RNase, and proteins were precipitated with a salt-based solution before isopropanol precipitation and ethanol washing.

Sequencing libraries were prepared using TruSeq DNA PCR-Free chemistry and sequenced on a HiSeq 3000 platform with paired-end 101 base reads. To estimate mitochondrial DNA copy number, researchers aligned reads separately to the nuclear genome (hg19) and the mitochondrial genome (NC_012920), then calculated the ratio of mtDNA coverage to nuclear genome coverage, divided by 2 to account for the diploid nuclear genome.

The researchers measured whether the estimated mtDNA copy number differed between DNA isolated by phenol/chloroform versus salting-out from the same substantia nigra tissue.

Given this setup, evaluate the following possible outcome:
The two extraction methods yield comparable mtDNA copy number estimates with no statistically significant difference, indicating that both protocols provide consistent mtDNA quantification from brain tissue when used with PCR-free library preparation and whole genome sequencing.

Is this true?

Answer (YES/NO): NO